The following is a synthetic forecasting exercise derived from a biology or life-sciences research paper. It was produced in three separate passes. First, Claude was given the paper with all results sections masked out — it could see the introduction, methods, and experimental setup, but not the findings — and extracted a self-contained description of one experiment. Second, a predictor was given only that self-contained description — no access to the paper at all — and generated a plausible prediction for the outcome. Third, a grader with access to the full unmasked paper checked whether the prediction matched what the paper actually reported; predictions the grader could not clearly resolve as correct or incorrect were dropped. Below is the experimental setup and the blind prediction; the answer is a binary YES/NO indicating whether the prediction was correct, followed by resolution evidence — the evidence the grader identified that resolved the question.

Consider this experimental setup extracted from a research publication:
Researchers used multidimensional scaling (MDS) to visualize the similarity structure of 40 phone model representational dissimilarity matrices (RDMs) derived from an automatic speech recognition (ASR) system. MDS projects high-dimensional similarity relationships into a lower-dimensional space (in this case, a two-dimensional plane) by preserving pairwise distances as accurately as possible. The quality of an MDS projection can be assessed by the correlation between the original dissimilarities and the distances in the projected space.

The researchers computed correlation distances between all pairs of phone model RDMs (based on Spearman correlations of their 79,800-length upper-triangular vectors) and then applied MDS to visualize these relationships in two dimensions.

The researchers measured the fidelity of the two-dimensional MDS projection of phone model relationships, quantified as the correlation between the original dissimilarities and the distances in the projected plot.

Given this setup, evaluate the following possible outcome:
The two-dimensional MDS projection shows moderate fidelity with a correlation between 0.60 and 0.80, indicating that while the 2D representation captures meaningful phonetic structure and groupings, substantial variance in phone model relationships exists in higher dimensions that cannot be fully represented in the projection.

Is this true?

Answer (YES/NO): NO